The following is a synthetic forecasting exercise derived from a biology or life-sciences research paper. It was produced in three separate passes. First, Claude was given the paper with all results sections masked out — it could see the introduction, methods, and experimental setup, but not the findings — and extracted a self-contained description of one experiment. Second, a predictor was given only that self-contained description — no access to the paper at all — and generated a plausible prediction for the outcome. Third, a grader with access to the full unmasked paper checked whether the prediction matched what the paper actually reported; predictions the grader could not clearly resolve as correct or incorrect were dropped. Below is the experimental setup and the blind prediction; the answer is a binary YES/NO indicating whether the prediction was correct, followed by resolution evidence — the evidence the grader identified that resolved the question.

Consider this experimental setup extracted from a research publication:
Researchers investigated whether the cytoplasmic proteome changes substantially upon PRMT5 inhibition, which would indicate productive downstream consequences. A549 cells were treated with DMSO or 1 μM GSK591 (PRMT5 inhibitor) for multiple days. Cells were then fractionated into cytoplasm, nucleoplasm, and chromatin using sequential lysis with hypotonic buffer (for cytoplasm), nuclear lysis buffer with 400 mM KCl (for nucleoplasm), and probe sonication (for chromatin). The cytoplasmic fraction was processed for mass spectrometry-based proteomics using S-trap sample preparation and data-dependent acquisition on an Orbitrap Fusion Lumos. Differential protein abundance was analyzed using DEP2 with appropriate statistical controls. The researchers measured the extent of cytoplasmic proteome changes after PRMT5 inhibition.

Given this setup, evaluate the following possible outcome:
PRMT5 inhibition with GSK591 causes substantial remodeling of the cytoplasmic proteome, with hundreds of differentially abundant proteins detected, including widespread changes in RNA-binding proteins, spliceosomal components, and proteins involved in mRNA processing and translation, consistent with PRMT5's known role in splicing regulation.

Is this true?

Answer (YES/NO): NO